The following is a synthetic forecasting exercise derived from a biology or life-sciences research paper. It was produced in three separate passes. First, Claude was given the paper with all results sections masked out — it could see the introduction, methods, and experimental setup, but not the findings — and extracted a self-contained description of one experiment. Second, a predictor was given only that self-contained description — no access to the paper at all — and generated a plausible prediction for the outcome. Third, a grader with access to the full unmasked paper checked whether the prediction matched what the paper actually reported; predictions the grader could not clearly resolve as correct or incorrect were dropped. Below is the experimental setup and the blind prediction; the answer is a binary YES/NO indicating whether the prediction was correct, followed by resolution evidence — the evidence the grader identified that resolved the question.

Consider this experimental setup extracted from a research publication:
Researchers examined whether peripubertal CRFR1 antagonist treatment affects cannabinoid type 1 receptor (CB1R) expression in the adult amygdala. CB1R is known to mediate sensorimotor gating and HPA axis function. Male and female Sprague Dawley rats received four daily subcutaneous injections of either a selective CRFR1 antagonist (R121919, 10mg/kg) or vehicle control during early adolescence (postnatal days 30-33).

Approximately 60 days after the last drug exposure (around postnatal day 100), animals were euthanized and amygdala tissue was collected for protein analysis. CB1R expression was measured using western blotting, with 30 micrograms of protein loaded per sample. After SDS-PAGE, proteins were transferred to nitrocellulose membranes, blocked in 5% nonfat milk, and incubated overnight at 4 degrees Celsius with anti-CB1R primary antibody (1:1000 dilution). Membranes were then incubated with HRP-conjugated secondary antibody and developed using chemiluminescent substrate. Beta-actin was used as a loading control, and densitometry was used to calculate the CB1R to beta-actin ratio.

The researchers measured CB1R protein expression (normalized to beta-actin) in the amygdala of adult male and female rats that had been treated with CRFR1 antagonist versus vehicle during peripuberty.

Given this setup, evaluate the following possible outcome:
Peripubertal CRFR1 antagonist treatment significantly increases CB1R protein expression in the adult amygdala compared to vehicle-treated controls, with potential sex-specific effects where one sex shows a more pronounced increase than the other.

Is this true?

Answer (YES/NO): NO